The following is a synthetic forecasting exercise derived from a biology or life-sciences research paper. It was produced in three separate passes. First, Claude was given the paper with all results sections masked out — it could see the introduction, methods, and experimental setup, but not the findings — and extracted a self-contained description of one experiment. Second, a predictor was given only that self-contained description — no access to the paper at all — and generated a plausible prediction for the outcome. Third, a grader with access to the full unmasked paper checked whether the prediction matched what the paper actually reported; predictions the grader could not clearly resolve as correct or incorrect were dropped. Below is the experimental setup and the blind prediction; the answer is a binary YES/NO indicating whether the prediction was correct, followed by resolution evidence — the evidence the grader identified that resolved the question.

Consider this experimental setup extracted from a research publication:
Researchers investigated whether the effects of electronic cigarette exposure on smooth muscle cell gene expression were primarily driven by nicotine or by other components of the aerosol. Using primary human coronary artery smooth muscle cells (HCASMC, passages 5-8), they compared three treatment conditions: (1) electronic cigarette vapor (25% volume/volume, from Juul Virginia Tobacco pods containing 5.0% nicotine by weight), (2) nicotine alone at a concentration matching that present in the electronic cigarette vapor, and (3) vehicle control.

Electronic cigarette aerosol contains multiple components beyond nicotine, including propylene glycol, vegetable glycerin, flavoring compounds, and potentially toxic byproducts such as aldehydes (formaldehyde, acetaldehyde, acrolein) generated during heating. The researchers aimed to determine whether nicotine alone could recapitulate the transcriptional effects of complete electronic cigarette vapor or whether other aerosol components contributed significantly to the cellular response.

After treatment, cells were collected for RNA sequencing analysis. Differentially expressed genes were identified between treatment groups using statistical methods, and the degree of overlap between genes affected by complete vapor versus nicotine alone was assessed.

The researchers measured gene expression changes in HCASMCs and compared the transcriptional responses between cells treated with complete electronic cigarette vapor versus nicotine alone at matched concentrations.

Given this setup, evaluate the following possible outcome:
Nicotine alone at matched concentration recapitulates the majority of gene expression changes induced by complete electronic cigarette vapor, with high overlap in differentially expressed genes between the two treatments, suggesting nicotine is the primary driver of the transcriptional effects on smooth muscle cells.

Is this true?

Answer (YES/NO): NO